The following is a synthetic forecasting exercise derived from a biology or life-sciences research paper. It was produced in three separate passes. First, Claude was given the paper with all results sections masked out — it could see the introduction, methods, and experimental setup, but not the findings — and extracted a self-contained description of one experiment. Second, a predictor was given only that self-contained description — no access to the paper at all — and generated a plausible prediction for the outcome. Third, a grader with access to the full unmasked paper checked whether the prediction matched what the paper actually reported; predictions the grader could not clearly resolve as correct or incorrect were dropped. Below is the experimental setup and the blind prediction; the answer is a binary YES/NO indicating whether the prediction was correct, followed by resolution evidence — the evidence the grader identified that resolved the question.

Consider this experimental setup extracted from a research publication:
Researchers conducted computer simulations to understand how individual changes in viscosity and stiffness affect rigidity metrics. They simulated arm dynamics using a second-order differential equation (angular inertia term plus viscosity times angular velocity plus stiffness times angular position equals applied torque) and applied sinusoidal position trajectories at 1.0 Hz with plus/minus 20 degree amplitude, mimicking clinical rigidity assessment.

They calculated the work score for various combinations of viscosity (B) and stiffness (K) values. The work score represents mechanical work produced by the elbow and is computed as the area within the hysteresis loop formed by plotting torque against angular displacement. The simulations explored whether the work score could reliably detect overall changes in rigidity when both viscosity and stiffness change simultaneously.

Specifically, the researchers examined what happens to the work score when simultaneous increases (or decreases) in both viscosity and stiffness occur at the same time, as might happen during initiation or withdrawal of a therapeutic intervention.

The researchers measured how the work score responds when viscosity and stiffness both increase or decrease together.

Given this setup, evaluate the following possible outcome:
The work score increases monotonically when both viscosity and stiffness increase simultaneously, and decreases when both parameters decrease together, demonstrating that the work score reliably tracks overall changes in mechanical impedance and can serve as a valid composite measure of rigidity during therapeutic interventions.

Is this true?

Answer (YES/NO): NO